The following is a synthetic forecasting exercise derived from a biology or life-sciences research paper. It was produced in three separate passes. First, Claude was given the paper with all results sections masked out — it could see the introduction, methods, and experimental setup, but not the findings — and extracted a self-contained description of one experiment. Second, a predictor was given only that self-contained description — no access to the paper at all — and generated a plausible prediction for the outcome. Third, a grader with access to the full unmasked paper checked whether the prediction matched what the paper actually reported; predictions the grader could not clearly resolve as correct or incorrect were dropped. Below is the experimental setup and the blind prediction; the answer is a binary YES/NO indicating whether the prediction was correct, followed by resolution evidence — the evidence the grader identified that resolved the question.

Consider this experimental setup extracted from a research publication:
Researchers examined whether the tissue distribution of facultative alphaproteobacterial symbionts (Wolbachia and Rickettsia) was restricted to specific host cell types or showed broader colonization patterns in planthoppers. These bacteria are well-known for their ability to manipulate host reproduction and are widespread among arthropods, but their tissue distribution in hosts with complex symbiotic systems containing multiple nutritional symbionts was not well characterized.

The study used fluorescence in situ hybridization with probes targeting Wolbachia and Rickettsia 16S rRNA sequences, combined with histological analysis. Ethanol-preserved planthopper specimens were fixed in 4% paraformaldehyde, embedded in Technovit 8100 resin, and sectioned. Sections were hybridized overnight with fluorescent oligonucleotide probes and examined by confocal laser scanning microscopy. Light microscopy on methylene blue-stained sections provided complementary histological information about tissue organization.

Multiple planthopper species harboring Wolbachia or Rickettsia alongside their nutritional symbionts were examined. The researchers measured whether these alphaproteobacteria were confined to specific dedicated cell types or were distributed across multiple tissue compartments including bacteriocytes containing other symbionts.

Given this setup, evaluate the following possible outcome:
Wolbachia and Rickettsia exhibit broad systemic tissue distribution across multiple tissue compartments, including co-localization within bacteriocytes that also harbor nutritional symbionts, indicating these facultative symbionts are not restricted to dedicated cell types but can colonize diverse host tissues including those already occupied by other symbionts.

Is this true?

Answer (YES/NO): YES